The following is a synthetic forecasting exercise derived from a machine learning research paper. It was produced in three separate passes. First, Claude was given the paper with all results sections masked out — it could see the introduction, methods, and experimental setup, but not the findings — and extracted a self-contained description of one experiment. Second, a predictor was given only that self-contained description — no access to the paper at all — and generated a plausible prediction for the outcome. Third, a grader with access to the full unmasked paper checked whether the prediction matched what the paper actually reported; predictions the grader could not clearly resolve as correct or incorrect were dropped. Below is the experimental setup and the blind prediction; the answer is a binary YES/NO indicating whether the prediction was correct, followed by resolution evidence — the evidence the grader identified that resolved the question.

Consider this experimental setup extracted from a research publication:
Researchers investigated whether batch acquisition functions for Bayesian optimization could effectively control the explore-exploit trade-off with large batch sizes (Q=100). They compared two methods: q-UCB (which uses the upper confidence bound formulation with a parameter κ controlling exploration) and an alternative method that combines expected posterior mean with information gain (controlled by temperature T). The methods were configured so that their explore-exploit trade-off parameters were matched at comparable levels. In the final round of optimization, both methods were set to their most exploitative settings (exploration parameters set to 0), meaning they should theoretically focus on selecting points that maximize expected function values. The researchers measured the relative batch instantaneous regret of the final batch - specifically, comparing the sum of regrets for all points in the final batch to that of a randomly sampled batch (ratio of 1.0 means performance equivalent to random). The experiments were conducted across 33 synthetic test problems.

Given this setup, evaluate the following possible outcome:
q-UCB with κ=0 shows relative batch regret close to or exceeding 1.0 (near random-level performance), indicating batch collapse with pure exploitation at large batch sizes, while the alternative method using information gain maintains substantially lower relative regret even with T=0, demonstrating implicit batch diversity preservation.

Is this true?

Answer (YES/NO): YES